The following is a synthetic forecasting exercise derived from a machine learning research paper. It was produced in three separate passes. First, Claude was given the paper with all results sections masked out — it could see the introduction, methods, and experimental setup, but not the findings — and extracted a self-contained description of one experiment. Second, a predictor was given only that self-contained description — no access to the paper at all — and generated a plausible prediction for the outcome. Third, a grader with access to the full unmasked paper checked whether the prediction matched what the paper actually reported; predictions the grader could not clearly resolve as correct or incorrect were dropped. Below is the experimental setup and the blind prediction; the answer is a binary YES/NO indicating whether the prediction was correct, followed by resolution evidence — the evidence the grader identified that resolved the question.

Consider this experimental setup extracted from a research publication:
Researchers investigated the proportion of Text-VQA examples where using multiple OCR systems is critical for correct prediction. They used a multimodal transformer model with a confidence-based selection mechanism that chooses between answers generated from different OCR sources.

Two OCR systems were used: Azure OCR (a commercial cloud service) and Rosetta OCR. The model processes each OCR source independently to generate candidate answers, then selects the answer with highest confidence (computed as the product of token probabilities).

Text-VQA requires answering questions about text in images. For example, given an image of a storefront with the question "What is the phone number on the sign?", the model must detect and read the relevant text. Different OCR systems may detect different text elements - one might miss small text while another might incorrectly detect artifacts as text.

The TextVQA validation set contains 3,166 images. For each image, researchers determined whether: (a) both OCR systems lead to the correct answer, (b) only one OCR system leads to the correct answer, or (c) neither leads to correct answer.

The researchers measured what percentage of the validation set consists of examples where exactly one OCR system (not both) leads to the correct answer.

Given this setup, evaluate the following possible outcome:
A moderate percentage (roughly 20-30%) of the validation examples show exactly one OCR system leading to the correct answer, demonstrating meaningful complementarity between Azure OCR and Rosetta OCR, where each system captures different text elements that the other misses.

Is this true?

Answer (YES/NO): YES